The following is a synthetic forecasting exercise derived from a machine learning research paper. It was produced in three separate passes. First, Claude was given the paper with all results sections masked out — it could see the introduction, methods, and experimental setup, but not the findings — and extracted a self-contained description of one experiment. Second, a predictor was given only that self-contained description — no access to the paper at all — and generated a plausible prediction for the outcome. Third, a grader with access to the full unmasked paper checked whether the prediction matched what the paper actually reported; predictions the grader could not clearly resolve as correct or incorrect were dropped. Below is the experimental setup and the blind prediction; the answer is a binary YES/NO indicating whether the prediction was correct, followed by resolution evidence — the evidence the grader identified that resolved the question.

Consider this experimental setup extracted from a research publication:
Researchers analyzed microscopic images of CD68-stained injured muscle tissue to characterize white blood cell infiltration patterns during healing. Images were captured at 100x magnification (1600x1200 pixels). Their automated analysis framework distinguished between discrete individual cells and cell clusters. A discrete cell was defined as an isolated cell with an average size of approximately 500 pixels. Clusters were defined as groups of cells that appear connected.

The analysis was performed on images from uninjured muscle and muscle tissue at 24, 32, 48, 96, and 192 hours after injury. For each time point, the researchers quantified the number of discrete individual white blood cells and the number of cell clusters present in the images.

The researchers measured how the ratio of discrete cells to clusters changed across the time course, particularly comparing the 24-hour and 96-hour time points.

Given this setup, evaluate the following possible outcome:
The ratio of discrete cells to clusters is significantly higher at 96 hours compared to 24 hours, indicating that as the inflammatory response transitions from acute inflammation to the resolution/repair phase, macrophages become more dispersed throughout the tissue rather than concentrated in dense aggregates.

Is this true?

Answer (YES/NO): NO